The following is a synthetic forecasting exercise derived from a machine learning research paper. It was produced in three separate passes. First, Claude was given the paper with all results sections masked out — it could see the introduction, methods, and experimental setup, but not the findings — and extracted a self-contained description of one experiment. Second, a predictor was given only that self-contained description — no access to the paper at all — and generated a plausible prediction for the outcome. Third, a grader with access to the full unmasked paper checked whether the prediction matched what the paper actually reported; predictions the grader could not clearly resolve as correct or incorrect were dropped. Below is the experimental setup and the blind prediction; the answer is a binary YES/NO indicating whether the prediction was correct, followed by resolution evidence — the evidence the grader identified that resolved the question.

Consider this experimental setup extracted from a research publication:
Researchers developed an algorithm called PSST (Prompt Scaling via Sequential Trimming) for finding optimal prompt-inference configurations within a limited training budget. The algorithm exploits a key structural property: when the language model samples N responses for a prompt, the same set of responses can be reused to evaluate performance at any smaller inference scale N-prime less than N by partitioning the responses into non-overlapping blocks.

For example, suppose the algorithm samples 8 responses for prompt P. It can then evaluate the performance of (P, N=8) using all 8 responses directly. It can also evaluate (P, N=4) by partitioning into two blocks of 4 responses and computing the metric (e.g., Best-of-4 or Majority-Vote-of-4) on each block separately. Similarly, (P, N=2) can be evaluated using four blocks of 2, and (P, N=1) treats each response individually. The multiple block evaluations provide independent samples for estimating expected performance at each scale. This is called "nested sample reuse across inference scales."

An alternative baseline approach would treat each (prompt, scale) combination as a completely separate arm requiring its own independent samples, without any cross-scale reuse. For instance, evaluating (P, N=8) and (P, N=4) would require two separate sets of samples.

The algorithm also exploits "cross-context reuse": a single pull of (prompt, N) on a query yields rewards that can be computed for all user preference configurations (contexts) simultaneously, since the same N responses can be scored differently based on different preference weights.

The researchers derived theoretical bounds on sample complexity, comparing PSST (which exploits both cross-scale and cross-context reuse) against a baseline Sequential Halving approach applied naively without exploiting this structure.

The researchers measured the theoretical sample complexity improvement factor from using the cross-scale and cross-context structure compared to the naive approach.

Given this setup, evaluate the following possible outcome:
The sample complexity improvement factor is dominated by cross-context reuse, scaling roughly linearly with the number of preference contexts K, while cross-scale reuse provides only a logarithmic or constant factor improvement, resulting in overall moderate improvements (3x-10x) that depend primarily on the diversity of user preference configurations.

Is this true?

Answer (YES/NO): NO